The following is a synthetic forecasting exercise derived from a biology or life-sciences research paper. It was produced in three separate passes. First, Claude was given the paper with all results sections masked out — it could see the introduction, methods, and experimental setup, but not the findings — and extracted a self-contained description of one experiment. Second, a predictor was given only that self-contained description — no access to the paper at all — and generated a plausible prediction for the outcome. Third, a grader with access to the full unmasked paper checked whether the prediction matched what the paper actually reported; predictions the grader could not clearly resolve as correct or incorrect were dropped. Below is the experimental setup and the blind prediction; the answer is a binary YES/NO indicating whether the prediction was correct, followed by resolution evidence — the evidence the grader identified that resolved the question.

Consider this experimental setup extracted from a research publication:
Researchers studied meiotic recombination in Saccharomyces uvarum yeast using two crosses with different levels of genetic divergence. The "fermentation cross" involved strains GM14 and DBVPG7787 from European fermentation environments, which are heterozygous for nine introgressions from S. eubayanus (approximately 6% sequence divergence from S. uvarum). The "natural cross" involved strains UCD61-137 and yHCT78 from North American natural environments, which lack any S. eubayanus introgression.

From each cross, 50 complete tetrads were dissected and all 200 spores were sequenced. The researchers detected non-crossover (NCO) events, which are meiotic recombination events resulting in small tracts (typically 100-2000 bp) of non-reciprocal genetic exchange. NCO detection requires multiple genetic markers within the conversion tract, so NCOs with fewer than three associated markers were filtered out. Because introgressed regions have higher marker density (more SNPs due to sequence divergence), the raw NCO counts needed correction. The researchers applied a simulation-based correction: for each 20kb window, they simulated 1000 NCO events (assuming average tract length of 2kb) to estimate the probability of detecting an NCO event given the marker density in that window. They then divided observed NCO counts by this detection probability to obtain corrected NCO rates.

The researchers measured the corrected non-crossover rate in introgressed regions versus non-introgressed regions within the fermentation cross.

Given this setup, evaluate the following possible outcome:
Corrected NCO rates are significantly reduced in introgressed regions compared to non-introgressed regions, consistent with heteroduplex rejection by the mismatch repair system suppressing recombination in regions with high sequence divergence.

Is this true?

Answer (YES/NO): NO